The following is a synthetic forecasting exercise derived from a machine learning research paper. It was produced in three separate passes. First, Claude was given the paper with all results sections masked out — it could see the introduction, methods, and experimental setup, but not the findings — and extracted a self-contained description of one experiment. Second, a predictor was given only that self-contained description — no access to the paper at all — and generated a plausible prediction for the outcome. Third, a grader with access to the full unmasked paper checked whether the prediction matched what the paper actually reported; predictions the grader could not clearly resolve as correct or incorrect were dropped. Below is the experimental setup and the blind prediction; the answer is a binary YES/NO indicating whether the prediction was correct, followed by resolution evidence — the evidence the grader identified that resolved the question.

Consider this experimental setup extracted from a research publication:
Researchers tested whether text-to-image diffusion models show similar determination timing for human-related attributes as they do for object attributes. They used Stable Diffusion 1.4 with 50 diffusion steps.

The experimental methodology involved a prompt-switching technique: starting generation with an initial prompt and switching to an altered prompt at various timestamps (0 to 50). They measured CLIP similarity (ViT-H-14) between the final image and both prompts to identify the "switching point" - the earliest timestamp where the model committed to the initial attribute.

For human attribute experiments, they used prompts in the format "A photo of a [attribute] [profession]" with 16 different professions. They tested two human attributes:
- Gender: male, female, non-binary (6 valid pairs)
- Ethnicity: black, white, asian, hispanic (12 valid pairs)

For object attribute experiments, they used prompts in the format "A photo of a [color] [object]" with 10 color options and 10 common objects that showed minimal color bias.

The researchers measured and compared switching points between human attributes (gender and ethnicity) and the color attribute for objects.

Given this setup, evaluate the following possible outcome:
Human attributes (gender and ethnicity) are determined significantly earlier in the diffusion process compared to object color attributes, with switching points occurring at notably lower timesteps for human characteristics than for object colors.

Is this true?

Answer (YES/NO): NO